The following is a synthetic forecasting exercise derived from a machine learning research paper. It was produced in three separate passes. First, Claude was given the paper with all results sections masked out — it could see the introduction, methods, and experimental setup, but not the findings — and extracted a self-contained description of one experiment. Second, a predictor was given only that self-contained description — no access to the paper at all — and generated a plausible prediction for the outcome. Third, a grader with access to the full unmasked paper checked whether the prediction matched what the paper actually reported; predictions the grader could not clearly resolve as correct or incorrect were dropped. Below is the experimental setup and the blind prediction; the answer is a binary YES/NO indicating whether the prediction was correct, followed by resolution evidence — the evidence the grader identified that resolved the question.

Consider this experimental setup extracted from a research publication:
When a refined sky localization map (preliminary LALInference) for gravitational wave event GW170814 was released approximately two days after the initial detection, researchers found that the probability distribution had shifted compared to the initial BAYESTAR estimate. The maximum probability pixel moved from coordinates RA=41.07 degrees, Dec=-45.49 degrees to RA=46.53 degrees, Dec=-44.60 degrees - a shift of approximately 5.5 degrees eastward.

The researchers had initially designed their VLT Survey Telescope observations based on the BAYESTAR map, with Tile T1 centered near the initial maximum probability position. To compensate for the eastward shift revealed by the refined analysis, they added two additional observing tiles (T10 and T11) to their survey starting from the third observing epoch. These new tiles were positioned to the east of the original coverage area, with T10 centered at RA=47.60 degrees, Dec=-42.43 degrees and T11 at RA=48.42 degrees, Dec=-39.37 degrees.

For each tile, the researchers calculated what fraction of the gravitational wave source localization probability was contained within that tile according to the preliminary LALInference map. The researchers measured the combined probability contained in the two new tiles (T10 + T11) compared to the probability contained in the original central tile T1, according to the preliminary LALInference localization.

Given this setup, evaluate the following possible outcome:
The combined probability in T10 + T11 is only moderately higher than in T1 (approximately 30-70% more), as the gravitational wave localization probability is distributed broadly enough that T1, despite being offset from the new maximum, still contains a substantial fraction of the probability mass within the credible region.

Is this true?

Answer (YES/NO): NO